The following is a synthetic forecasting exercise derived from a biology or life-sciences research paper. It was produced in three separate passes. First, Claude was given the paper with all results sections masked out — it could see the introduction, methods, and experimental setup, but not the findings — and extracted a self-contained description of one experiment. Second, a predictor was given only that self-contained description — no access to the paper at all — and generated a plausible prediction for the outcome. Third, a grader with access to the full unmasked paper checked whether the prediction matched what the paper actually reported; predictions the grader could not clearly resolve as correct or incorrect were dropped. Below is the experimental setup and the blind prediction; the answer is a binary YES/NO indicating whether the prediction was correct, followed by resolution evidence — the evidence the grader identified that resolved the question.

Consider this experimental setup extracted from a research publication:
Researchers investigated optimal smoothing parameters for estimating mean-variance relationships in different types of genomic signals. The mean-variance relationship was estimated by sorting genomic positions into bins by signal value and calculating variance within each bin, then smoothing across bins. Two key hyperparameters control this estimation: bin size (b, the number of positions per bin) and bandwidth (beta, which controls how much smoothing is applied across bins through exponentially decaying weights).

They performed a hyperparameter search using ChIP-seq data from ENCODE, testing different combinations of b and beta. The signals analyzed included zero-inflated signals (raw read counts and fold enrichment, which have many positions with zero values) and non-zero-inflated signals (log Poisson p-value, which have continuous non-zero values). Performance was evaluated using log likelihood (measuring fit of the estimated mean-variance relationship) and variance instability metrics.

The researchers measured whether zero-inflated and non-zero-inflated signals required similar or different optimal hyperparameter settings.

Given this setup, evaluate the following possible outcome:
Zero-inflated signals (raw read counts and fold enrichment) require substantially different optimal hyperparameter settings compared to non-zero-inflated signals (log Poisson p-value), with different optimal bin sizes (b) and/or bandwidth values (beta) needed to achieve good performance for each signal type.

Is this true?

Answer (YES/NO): YES